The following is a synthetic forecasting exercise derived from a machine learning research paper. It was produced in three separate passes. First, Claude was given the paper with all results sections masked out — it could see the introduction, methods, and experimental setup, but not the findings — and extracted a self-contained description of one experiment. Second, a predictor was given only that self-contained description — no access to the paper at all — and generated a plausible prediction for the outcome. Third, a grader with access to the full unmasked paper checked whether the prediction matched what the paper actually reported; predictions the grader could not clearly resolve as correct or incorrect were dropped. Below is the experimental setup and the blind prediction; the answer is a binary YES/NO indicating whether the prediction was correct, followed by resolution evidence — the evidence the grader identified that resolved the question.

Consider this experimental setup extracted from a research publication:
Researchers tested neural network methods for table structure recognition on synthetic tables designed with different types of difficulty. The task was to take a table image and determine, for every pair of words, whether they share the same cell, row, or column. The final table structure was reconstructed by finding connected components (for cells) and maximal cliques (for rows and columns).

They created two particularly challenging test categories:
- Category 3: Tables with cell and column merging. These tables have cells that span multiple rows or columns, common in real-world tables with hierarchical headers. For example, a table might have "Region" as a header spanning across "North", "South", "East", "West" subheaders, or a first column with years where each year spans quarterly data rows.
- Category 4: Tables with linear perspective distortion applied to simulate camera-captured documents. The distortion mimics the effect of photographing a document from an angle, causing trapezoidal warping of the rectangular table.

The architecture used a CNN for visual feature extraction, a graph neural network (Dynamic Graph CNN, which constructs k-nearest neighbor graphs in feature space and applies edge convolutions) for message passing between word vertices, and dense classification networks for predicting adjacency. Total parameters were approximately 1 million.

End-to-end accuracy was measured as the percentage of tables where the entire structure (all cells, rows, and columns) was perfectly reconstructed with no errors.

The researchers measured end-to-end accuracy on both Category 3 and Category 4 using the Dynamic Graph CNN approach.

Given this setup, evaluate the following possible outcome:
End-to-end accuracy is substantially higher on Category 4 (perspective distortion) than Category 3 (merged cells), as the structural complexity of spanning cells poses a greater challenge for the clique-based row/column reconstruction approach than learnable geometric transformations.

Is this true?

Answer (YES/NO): YES